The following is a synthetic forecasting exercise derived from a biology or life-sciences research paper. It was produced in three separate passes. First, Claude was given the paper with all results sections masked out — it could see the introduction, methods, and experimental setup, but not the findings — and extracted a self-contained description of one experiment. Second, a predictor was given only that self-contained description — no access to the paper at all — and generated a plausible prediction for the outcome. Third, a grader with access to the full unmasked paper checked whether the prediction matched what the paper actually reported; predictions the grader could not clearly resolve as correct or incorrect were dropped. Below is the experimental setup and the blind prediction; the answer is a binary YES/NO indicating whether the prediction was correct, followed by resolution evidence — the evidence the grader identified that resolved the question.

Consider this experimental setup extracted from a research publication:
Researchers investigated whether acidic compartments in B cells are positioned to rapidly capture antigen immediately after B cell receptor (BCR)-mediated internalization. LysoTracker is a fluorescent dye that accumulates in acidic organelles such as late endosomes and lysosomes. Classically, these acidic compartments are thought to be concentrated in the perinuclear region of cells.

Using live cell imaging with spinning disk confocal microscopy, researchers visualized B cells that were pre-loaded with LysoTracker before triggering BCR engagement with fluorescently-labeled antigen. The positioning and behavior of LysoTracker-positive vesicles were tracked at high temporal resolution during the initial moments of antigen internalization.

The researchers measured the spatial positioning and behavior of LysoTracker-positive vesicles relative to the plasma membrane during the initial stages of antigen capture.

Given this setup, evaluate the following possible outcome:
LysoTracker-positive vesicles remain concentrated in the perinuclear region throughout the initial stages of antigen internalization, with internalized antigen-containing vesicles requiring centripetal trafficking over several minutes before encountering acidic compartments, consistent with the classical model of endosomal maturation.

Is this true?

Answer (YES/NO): NO